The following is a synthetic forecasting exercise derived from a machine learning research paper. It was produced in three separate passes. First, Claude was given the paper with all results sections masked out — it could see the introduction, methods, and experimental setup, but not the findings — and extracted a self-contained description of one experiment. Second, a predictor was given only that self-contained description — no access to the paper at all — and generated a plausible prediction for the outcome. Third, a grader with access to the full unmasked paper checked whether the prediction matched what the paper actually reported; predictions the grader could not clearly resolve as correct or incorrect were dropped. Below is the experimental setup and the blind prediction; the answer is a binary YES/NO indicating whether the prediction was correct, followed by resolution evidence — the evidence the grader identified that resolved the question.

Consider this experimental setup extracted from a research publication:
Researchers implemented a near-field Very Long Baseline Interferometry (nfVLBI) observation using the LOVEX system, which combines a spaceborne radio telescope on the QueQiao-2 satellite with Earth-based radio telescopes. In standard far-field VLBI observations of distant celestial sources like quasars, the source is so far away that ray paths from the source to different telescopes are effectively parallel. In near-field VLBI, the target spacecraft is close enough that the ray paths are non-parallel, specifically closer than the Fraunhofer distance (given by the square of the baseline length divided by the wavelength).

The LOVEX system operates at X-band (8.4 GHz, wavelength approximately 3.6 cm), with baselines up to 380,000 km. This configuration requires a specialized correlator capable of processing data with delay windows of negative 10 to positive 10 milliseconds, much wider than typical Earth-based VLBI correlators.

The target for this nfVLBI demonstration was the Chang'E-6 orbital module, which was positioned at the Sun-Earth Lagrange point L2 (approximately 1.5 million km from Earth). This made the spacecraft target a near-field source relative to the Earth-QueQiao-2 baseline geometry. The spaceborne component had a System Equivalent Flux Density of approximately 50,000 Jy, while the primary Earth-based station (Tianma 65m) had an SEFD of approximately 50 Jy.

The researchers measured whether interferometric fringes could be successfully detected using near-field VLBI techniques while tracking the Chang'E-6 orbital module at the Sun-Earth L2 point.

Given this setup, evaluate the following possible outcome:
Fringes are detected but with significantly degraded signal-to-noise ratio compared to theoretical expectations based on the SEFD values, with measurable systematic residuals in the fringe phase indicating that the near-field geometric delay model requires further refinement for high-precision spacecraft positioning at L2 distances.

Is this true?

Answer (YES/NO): NO